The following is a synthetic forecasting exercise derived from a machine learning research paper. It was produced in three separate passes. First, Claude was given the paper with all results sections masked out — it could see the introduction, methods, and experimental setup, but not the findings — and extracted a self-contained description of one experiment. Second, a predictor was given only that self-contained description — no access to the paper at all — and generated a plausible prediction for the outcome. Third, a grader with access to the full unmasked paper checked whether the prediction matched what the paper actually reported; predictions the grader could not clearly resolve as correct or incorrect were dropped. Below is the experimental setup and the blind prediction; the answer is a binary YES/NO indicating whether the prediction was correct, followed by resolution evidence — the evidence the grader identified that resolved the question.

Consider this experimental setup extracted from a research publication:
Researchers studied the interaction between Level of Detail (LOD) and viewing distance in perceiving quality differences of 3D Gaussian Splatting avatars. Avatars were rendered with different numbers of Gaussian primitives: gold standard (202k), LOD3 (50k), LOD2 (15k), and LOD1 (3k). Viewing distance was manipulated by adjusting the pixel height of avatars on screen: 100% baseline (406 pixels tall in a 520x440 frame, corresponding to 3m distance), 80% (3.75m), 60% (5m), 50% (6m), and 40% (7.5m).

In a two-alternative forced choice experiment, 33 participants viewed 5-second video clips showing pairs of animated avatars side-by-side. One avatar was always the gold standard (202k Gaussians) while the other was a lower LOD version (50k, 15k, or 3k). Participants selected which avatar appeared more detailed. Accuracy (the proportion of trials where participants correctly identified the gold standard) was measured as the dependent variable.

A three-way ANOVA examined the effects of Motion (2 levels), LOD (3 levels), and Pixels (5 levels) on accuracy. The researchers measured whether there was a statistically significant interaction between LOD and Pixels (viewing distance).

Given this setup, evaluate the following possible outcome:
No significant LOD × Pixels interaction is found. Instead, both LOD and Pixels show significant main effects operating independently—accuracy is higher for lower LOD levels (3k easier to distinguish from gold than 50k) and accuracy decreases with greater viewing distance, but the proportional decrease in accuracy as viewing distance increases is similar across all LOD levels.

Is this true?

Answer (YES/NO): NO